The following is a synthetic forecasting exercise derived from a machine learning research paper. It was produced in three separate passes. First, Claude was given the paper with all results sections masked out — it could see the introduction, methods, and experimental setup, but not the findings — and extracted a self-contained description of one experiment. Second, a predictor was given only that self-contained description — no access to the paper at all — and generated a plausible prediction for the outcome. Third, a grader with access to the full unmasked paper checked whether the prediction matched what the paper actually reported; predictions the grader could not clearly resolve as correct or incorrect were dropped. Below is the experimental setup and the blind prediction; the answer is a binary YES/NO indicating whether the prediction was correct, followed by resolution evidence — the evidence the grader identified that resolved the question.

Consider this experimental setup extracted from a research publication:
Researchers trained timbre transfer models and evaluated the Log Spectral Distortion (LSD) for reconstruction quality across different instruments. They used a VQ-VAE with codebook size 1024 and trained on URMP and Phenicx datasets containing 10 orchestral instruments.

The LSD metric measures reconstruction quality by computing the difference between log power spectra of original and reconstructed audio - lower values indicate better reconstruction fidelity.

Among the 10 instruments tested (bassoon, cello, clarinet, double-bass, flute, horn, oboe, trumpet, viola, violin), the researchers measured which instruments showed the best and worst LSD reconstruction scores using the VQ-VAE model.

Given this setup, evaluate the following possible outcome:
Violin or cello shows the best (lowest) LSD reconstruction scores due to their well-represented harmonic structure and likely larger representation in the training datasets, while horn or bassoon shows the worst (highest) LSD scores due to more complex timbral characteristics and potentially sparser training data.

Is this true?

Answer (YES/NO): NO